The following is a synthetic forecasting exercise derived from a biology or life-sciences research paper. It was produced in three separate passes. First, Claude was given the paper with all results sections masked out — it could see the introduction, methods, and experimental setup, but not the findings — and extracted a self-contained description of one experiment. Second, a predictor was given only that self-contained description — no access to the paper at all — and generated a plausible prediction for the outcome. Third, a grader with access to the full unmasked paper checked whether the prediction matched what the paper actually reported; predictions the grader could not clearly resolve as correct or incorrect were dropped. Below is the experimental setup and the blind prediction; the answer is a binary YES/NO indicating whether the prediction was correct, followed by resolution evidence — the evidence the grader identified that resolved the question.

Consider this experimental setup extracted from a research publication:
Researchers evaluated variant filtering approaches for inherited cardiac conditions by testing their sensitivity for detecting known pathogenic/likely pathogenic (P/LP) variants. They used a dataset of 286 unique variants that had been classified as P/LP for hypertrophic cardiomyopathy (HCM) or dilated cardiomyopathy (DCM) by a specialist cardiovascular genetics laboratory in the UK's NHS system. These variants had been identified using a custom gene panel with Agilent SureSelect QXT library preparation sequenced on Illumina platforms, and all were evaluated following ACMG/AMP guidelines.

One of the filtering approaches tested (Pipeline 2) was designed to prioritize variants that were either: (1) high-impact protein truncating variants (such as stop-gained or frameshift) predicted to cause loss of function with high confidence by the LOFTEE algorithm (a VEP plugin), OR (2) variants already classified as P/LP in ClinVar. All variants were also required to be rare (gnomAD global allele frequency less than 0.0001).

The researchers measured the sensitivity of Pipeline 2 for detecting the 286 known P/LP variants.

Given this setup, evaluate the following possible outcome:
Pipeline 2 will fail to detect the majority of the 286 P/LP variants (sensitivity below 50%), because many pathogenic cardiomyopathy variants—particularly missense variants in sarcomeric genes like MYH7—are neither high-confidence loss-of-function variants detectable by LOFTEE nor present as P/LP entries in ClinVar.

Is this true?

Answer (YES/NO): NO